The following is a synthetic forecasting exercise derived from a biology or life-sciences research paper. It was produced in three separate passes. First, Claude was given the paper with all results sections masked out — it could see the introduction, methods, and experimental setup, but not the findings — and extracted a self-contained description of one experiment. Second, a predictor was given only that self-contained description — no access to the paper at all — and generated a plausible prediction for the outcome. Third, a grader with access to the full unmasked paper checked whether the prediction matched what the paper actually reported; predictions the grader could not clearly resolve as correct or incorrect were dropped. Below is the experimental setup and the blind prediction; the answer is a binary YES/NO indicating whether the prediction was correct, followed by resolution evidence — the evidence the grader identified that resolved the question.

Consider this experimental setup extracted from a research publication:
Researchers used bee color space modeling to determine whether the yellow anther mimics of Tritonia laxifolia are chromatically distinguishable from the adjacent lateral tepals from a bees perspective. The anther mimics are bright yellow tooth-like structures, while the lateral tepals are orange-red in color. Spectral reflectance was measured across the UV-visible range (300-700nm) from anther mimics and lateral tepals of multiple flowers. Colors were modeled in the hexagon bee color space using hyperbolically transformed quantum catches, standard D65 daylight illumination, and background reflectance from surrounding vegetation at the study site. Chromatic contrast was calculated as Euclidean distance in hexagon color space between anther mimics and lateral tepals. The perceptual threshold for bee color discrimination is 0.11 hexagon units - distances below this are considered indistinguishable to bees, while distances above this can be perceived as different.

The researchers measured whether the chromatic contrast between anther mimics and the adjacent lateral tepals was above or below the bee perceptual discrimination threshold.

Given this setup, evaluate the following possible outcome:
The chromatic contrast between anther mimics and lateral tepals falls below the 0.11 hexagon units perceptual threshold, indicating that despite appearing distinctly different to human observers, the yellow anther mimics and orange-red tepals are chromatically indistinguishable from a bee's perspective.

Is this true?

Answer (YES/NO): NO